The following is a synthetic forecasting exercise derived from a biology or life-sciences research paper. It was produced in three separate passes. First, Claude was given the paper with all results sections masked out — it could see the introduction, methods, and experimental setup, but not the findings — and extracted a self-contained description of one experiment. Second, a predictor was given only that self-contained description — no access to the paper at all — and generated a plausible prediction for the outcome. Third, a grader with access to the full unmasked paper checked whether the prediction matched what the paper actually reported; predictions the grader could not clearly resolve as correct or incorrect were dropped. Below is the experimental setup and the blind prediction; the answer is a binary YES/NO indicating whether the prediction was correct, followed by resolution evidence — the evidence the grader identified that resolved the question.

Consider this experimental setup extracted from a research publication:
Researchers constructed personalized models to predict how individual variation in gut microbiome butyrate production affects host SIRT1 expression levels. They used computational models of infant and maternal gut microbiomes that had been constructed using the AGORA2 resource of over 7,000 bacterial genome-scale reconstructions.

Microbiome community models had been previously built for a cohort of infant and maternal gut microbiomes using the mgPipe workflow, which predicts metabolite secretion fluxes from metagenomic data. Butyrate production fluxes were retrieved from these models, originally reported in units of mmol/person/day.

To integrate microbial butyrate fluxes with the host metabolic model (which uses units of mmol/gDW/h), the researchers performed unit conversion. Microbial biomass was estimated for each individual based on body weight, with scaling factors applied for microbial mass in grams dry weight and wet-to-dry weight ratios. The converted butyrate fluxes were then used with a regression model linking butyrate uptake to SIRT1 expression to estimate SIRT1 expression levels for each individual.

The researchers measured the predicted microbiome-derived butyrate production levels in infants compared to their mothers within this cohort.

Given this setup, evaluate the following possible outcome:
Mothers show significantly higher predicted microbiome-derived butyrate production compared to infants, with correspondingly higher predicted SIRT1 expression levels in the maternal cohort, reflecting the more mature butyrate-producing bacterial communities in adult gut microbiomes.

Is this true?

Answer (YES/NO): NO